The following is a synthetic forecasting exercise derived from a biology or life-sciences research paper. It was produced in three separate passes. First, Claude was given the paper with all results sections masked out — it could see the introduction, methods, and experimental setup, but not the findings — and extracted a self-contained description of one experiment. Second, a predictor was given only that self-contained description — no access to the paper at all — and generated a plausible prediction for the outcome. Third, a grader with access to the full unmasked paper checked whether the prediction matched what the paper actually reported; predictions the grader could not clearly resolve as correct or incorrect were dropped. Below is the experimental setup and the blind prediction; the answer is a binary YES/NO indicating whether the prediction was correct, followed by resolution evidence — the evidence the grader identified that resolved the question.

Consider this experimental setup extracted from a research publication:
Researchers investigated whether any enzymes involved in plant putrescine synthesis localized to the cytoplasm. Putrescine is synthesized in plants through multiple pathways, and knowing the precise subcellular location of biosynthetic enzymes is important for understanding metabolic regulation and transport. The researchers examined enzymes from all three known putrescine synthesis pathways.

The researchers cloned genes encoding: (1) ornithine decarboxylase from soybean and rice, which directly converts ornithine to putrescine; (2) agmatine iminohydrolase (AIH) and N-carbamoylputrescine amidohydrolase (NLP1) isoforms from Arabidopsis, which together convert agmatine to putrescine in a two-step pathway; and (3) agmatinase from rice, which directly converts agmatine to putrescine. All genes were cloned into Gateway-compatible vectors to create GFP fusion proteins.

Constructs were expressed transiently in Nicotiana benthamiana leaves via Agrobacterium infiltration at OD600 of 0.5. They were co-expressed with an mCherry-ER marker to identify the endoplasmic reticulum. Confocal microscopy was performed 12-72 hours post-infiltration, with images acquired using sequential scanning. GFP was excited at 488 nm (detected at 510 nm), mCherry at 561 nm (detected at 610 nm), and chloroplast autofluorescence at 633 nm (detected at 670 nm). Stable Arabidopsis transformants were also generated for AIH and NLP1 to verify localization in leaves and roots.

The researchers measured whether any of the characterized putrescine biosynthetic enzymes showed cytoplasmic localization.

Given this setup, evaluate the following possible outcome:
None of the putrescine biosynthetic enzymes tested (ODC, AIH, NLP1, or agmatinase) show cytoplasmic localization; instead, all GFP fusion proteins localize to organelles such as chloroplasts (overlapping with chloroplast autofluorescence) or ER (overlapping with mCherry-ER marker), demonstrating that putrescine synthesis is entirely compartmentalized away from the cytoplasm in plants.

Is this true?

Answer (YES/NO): YES